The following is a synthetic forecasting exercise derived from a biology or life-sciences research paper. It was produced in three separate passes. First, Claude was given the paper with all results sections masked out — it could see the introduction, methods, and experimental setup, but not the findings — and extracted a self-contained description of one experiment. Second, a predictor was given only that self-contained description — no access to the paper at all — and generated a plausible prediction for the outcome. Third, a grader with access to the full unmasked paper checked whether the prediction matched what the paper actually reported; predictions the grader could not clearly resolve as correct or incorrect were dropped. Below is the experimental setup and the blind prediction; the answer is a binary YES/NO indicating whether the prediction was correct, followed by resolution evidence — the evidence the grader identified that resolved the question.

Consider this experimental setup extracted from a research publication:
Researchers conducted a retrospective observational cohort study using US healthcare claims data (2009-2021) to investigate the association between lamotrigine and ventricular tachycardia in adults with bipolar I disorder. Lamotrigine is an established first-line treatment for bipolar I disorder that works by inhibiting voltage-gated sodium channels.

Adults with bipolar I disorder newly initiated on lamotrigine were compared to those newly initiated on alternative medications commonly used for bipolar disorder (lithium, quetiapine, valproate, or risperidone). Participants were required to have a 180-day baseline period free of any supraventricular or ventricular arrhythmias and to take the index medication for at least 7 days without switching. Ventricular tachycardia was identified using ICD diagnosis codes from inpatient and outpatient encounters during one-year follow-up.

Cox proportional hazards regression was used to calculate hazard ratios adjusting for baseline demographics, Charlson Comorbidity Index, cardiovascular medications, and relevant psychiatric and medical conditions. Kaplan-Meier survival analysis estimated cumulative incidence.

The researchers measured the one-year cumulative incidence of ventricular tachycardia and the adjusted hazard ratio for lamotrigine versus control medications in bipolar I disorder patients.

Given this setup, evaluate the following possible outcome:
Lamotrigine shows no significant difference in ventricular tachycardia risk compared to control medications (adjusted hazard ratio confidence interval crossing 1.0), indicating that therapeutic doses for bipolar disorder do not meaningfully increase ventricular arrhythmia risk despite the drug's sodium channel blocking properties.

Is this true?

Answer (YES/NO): NO